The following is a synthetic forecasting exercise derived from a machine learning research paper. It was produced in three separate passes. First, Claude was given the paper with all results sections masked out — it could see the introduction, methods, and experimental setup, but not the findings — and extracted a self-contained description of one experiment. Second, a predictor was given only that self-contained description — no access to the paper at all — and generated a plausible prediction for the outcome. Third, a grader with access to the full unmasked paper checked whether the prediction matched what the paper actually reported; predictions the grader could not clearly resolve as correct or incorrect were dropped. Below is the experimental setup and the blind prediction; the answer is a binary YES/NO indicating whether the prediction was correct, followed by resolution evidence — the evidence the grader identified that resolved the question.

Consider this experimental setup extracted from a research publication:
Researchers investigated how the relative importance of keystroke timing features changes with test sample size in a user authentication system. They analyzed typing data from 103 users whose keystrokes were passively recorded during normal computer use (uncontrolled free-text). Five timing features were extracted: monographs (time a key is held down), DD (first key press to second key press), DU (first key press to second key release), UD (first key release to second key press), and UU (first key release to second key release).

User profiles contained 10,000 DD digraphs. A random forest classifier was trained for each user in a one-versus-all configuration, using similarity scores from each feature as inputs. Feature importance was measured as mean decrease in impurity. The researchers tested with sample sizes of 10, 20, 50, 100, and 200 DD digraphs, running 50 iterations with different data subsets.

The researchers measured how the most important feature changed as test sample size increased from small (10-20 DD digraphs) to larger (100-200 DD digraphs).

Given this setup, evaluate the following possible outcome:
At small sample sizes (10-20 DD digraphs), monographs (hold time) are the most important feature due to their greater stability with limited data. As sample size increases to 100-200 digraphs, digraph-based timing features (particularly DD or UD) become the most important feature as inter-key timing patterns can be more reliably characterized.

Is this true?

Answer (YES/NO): NO